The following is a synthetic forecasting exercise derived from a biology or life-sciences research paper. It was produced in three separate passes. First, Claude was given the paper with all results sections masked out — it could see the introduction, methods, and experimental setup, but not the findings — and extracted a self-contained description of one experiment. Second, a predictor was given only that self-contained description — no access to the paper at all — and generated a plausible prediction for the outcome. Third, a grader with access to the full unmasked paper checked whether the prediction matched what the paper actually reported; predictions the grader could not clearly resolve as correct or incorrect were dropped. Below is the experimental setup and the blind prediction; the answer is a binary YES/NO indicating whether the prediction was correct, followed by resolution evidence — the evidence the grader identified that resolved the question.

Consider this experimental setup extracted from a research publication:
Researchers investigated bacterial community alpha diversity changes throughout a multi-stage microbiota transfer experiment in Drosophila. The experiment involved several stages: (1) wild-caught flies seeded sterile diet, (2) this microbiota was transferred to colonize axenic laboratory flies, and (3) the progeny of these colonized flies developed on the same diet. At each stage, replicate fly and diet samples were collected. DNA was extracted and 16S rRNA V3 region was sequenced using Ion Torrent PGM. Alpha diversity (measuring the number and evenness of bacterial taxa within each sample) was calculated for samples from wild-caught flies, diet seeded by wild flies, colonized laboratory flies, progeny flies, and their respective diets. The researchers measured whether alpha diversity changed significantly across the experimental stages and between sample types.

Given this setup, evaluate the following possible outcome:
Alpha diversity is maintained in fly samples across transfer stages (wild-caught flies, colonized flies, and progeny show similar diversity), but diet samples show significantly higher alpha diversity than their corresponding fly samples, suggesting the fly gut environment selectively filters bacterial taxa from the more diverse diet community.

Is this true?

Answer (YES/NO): NO